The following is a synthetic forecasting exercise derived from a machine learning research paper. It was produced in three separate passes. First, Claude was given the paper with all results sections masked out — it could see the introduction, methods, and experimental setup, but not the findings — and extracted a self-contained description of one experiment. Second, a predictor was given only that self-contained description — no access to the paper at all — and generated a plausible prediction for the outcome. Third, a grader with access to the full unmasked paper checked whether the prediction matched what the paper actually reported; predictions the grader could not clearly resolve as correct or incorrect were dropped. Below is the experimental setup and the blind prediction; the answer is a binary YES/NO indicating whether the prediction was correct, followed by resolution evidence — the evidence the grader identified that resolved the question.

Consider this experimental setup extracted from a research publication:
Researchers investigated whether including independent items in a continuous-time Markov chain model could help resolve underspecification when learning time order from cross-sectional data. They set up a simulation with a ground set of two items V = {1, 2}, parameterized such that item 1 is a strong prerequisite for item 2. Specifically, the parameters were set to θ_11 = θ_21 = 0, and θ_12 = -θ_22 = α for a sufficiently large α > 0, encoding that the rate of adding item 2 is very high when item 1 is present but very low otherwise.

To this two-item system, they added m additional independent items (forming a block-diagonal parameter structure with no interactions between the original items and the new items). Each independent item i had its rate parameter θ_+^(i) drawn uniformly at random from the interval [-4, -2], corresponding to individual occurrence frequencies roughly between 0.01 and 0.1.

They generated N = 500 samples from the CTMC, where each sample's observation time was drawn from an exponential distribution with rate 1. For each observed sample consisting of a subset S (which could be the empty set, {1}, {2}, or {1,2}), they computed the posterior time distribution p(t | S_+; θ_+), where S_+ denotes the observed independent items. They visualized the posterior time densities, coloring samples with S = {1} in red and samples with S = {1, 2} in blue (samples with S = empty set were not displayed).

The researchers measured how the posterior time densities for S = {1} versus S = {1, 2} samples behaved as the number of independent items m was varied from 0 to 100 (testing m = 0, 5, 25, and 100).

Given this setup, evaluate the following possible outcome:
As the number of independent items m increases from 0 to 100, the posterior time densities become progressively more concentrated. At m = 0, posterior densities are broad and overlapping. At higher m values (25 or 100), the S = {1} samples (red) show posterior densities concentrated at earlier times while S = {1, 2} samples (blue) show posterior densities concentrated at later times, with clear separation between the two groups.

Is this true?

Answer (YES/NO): YES